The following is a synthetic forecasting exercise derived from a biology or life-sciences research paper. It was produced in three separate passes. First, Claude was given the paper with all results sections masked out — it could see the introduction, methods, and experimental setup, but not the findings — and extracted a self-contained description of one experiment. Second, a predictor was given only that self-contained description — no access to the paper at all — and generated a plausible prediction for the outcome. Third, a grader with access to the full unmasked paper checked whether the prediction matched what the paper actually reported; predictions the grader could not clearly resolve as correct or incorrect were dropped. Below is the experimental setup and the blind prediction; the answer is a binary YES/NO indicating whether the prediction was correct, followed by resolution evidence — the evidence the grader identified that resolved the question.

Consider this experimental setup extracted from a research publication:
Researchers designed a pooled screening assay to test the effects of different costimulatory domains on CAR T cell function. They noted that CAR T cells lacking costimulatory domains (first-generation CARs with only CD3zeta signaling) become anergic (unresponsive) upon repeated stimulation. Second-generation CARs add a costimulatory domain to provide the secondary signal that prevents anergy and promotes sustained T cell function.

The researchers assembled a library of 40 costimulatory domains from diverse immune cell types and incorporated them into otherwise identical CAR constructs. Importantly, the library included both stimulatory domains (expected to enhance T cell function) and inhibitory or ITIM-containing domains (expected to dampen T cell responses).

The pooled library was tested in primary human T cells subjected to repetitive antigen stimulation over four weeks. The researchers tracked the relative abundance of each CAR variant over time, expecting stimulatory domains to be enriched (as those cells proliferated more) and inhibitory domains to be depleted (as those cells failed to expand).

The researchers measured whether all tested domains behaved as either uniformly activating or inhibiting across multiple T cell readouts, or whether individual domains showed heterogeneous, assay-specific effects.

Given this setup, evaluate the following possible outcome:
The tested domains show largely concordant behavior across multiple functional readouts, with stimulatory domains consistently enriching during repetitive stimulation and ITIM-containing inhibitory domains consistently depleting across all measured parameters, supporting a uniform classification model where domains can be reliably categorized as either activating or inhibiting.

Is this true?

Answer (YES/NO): NO